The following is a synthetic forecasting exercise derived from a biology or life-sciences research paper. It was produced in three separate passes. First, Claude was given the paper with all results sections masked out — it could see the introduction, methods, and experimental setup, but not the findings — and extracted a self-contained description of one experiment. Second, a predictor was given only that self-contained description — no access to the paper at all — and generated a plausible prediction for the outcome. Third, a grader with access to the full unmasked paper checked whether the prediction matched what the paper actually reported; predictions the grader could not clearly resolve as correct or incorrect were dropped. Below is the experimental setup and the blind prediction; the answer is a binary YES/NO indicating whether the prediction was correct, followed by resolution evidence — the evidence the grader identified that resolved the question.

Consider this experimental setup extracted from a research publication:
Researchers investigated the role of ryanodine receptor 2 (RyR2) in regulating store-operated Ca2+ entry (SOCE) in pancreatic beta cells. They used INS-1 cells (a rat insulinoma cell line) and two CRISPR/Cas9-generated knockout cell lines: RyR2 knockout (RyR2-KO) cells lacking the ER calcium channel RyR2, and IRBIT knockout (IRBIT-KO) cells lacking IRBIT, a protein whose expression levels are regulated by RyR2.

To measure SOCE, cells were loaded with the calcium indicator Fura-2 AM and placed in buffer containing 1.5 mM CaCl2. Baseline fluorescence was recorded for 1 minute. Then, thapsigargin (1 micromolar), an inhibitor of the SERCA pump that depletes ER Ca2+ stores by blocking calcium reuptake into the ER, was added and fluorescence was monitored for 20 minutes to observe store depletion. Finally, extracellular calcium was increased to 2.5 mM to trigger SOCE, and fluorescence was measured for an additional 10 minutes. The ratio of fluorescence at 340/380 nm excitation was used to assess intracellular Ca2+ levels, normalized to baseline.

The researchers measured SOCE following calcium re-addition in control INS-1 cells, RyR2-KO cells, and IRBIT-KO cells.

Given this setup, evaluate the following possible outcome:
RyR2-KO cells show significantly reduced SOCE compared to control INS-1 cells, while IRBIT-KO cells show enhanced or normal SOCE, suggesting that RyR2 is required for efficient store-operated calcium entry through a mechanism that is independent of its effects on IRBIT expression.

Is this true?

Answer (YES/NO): YES